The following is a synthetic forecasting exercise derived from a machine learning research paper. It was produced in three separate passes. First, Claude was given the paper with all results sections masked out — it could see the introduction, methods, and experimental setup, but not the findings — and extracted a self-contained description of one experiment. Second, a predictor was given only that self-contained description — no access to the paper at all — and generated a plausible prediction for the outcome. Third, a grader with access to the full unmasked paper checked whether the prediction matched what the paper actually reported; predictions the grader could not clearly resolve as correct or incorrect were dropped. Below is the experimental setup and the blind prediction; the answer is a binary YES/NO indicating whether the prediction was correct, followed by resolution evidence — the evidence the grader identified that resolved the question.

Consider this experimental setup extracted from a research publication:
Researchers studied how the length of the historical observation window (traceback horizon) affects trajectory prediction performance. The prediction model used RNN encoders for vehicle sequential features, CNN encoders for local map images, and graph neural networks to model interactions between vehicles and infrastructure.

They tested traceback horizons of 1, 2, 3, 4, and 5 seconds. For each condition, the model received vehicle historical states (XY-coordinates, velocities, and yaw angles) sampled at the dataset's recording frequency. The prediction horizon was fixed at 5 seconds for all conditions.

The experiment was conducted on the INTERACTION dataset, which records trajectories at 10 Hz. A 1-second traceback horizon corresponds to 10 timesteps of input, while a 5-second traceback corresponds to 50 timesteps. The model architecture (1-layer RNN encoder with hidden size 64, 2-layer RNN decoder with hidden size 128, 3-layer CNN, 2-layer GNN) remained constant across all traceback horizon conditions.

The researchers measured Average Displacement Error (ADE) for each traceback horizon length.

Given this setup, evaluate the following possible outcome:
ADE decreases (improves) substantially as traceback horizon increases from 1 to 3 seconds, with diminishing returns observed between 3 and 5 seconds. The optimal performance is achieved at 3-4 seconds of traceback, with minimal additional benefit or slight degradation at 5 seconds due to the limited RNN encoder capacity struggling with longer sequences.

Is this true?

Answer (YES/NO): NO